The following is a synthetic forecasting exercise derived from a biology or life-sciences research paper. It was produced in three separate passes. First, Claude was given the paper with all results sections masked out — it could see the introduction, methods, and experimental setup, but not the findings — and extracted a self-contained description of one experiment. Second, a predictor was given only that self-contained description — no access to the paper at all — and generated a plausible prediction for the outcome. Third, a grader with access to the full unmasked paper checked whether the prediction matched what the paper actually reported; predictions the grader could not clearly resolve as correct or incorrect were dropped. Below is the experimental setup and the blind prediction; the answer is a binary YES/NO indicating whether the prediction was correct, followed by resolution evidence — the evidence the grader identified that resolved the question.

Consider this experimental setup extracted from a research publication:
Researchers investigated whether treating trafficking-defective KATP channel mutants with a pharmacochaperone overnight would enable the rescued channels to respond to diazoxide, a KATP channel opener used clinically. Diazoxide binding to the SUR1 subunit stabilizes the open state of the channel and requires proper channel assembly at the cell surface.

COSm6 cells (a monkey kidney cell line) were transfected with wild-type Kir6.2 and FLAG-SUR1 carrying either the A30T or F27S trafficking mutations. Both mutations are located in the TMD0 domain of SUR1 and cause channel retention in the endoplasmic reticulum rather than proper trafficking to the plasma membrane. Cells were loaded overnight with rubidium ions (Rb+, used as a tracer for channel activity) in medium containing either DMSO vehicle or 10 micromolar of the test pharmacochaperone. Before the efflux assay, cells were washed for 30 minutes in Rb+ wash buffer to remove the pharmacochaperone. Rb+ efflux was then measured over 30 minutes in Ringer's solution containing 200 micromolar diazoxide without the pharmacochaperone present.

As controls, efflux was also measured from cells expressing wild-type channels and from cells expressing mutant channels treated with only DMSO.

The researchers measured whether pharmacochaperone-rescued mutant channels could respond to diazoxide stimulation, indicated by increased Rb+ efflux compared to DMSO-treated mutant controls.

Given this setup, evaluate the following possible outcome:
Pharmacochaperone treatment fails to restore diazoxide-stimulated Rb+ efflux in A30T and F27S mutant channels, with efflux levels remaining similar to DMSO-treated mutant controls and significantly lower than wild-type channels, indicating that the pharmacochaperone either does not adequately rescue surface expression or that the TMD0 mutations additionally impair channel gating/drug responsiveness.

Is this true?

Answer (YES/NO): NO